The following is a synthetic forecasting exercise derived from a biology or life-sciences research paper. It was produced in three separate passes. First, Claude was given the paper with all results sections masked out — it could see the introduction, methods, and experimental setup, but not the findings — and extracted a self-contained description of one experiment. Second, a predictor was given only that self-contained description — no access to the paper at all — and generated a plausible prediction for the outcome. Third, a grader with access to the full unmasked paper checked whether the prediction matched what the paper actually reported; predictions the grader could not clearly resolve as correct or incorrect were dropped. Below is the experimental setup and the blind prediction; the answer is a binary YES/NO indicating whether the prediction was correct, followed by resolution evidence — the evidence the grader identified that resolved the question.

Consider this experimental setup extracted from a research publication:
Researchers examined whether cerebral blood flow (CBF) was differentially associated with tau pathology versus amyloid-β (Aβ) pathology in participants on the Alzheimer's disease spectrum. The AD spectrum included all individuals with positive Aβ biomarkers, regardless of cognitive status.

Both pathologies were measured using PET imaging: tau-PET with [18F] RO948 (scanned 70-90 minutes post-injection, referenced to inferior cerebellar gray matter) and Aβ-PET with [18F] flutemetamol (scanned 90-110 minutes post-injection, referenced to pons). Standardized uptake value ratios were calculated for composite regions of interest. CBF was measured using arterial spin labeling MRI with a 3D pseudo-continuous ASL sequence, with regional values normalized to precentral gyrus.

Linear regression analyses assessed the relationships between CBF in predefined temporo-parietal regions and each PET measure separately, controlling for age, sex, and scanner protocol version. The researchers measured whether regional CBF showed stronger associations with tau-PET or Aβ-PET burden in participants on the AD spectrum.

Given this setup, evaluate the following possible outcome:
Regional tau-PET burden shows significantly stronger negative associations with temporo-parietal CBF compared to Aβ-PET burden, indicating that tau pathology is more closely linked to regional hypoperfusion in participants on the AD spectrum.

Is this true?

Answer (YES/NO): YES